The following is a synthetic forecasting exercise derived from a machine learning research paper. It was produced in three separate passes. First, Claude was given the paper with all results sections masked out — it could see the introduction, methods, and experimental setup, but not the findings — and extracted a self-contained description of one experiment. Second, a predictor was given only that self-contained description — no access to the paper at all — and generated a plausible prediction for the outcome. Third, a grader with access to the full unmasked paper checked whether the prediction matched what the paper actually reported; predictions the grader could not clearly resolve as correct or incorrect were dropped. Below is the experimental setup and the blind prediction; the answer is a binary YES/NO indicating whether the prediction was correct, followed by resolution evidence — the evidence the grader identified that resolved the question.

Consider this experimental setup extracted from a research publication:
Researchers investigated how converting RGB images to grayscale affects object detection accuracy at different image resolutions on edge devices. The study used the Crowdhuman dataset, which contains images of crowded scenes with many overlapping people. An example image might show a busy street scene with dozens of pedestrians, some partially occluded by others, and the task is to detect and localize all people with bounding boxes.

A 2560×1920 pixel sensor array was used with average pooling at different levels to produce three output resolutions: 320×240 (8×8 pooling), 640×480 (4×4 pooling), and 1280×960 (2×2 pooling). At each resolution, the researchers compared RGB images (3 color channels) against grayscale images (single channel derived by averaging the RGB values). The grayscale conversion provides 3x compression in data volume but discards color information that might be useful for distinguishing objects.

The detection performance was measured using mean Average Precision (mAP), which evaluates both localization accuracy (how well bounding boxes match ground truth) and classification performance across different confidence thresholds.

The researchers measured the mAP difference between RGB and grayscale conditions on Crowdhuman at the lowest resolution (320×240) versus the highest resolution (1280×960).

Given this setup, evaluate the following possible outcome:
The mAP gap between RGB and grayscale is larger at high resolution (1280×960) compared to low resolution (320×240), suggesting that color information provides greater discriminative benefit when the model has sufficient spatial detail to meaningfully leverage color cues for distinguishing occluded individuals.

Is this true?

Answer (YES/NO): NO